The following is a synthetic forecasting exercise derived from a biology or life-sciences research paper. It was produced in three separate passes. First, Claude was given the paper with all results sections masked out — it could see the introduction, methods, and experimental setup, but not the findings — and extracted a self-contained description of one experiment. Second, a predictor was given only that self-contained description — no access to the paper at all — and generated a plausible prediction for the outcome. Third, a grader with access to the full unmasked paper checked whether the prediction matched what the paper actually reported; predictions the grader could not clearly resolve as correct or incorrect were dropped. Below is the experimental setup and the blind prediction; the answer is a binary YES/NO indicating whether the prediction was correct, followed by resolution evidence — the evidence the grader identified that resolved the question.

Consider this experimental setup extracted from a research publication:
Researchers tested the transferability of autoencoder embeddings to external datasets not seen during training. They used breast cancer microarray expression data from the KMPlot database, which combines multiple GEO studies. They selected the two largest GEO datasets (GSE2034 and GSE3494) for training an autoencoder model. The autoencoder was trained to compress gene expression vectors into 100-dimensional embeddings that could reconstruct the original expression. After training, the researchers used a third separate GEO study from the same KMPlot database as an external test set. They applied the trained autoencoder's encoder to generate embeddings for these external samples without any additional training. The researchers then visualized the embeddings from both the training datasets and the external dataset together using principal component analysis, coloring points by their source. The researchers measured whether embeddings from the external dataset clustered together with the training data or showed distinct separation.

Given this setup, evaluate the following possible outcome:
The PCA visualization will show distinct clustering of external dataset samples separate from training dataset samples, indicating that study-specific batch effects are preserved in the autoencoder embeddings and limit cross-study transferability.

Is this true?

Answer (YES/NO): YES